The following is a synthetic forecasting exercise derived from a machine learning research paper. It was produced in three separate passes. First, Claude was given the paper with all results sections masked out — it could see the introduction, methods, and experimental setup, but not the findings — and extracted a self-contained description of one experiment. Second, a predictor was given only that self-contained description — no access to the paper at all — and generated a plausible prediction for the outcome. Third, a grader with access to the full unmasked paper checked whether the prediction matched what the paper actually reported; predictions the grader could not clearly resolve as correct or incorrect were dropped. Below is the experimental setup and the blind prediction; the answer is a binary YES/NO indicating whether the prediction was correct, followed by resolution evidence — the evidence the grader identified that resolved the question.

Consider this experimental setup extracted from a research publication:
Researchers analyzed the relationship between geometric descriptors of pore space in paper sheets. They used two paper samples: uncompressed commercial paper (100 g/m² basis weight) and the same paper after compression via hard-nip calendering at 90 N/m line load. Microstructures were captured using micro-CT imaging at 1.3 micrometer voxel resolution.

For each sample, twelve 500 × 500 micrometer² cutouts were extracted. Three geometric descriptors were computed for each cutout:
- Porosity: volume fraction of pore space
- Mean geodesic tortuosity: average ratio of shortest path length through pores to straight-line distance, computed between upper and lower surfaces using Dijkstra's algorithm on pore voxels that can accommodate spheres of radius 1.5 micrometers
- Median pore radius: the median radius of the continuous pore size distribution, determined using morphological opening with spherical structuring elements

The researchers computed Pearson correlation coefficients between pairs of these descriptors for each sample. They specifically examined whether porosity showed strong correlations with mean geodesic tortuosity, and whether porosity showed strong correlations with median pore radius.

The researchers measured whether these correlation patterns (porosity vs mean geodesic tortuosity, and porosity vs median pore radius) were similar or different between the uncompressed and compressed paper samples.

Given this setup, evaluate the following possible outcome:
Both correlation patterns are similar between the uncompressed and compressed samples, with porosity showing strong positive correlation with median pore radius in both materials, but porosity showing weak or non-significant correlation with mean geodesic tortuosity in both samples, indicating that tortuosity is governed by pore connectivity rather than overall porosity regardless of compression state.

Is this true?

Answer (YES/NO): NO